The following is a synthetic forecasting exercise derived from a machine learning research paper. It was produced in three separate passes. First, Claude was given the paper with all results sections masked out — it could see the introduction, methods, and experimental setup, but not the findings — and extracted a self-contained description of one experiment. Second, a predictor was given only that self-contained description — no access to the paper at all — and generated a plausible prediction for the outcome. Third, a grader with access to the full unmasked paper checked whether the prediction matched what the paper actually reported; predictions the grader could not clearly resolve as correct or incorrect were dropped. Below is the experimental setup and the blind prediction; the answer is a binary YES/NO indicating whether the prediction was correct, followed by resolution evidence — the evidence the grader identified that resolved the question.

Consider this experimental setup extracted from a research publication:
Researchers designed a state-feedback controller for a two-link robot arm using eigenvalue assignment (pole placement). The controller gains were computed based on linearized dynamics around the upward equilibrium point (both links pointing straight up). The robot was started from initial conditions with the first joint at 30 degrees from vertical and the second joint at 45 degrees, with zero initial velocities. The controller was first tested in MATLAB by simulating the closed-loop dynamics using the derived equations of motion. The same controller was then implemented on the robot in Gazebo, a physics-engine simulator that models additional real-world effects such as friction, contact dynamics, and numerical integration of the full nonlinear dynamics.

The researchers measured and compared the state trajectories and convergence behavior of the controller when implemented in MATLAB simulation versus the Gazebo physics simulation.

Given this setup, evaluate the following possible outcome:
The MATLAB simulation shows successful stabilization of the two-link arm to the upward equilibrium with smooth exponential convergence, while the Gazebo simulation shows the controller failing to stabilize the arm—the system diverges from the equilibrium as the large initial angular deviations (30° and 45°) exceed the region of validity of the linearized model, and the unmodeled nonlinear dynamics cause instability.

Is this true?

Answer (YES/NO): NO